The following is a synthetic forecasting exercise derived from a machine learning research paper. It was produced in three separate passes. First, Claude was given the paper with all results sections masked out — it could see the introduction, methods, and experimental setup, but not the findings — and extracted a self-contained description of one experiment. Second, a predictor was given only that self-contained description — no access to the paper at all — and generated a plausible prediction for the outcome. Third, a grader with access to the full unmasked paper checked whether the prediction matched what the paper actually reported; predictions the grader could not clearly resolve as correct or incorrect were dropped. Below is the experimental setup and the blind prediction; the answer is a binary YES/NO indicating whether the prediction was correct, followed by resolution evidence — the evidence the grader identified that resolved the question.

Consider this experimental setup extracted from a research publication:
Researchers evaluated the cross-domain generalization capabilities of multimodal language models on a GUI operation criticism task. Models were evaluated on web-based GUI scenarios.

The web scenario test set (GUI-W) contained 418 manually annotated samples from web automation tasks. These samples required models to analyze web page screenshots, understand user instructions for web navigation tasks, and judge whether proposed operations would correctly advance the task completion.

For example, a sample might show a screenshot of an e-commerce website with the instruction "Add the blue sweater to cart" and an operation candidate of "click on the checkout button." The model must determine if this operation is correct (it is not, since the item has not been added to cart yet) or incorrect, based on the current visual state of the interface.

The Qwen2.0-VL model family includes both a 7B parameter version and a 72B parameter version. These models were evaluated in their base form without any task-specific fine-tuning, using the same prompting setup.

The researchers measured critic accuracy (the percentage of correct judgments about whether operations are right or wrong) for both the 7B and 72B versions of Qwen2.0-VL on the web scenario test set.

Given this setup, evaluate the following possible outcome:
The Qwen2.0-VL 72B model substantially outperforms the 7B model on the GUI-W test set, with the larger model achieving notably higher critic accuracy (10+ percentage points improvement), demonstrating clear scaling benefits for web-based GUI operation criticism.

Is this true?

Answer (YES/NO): NO